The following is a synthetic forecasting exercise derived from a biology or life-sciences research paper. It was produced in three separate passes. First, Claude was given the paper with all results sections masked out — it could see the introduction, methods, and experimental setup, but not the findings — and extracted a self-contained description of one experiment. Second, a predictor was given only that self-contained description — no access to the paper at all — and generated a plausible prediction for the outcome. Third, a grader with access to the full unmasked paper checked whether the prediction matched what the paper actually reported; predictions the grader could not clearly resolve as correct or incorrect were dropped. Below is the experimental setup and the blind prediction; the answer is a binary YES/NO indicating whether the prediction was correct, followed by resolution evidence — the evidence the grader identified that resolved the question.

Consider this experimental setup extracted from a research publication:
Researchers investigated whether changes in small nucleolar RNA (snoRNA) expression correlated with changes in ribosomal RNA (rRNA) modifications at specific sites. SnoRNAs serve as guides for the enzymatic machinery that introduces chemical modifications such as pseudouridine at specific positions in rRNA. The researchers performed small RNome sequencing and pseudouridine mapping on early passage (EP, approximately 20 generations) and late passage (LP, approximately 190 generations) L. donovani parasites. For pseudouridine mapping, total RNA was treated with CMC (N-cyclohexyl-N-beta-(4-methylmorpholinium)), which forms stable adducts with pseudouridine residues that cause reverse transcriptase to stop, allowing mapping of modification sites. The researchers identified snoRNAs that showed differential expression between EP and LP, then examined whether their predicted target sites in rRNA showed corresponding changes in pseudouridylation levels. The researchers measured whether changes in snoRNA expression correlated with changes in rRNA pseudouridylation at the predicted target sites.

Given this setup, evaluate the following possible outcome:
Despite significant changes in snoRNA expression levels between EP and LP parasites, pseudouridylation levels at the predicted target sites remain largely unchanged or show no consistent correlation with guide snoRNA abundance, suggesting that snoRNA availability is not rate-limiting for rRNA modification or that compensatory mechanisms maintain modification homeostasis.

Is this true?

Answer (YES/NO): NO